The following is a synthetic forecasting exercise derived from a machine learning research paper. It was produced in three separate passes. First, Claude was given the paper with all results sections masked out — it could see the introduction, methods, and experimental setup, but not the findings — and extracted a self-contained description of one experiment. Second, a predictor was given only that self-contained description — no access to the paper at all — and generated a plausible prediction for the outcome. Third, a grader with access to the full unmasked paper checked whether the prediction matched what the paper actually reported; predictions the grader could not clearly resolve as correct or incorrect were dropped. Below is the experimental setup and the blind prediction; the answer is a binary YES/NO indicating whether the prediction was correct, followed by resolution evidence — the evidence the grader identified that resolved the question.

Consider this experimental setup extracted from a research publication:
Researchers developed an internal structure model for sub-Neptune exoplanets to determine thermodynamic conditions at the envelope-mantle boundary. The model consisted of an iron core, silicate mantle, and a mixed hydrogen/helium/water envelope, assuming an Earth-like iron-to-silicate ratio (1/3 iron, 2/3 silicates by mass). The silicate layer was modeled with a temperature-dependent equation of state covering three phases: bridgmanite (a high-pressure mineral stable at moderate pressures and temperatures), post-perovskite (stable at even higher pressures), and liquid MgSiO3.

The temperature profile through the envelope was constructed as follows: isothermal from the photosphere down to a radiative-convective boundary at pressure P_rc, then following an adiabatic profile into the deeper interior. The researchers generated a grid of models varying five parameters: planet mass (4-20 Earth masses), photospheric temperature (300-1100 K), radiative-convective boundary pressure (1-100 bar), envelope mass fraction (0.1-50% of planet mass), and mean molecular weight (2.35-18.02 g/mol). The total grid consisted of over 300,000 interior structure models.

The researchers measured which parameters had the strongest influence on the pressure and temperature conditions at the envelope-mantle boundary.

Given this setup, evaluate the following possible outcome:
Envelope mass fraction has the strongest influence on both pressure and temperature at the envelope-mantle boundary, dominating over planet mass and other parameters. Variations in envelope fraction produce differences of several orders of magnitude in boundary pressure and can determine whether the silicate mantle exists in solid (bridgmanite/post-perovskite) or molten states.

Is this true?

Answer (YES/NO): NO